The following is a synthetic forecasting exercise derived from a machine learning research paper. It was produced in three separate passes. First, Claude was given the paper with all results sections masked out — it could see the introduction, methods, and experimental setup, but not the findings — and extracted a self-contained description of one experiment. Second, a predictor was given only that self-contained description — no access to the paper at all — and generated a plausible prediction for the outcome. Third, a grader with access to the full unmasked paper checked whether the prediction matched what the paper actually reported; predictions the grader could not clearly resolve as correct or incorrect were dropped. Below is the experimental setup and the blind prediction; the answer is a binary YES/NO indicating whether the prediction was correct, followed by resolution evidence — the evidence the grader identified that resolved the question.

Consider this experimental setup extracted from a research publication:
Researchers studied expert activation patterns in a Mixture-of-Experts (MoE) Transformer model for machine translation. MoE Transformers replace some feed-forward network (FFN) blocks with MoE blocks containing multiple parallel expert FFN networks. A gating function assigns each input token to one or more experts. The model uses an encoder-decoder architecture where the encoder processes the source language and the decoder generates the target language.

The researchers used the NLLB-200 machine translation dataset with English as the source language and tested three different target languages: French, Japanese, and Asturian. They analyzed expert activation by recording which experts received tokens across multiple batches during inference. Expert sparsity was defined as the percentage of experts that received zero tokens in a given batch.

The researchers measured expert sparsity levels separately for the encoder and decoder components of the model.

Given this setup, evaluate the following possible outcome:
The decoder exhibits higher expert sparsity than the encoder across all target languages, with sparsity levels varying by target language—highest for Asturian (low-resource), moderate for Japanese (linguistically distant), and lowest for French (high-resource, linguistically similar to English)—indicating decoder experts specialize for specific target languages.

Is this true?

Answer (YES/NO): NO